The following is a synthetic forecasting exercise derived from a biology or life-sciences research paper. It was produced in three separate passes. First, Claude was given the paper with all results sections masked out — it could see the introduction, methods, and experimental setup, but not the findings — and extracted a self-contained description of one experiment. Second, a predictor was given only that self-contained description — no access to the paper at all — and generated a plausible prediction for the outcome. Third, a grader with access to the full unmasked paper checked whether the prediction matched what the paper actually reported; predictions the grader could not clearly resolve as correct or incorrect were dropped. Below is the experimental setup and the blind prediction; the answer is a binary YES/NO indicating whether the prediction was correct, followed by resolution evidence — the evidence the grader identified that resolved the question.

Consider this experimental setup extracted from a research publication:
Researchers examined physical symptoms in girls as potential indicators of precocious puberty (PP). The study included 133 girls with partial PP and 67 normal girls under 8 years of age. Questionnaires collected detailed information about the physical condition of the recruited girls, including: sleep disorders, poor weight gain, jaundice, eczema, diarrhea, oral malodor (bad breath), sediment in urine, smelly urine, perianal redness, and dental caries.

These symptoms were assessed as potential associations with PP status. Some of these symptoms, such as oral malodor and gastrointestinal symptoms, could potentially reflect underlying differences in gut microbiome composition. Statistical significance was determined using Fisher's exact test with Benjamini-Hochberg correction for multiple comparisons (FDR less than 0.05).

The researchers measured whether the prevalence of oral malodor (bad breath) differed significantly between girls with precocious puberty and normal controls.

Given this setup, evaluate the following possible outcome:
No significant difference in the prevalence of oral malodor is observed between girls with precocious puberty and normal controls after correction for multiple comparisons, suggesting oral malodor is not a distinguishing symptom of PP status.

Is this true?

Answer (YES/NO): YES